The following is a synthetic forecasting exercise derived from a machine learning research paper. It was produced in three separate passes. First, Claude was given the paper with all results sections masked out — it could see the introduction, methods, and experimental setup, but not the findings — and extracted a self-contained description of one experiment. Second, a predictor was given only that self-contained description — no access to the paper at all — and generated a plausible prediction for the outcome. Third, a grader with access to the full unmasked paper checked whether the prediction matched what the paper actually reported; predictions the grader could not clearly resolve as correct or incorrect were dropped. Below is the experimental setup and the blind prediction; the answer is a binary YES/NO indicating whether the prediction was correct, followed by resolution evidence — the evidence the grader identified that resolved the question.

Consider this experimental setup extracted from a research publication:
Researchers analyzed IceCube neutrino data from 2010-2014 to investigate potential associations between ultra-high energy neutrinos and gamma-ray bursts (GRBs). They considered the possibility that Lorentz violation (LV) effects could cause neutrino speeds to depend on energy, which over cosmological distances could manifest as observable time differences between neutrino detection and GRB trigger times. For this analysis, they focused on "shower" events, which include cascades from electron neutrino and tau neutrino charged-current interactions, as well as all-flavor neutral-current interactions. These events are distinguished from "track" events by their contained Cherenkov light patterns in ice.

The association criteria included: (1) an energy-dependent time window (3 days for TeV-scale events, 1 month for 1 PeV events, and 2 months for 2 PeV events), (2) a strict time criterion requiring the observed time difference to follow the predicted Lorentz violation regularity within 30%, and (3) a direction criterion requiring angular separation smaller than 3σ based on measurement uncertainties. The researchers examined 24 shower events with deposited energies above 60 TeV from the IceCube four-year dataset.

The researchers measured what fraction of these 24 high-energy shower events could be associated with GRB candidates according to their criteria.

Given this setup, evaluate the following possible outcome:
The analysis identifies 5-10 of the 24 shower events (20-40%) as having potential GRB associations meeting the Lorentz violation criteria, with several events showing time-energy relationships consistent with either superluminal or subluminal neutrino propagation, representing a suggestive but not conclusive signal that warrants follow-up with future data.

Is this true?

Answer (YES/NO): NO